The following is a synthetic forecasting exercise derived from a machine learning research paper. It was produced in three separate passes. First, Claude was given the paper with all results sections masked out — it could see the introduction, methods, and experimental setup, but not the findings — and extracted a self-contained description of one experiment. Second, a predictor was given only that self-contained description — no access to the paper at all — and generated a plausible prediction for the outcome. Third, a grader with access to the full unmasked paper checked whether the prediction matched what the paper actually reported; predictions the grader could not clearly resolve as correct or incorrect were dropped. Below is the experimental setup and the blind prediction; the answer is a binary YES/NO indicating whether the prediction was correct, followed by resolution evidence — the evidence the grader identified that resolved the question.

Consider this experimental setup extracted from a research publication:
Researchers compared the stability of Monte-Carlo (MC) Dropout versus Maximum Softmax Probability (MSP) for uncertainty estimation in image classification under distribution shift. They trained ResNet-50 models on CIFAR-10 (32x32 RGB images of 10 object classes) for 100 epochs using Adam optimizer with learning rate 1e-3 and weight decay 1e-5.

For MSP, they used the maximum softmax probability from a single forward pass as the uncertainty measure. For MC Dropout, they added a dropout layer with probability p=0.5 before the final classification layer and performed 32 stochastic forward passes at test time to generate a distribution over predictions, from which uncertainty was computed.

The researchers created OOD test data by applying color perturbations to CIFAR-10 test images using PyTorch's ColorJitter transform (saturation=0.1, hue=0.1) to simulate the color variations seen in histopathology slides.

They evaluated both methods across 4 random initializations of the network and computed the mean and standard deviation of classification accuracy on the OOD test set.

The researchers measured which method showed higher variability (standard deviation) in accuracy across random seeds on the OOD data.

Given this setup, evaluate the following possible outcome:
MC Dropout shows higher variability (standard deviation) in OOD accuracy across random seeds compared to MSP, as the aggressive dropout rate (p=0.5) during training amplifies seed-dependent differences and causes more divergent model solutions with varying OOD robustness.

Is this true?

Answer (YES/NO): YES